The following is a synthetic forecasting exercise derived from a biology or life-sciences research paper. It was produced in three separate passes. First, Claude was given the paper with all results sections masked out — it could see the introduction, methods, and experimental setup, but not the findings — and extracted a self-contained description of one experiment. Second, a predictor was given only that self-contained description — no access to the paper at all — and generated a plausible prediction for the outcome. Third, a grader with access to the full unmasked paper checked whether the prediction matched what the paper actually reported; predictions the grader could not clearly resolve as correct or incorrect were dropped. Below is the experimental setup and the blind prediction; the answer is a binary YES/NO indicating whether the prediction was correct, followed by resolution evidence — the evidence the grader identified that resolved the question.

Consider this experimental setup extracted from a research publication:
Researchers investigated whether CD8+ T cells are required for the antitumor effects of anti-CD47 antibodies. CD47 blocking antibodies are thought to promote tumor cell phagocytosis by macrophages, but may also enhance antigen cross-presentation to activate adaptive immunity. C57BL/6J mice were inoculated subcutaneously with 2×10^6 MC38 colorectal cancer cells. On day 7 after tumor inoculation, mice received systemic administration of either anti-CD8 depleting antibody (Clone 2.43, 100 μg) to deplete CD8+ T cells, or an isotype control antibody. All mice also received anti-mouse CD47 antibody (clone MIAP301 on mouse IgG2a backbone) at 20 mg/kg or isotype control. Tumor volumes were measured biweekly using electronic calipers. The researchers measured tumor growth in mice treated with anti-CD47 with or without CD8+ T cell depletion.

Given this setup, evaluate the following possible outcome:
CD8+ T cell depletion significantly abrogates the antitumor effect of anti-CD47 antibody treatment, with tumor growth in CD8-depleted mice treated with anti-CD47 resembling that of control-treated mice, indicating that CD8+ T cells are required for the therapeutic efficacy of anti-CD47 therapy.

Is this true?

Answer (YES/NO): YES